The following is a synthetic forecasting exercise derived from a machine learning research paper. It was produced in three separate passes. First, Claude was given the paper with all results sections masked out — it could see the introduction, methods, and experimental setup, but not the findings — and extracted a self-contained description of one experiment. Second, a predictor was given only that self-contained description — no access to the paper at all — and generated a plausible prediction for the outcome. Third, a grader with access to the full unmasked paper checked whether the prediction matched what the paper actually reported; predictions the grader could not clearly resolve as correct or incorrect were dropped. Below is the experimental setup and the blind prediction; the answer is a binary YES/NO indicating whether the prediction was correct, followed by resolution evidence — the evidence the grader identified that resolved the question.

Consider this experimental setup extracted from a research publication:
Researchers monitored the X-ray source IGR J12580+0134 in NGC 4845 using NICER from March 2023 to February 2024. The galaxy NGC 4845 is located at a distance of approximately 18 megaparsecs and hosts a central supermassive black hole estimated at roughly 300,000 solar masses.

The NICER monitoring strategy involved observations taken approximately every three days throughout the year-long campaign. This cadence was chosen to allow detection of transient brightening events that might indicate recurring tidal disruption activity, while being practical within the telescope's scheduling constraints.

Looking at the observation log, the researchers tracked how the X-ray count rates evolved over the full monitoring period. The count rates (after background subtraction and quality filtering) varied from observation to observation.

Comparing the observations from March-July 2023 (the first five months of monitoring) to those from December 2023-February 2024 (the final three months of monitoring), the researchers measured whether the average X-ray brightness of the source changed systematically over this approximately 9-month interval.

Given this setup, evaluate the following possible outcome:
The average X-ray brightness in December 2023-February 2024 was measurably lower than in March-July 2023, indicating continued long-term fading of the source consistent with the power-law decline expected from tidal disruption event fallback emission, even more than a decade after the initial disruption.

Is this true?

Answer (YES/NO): NO